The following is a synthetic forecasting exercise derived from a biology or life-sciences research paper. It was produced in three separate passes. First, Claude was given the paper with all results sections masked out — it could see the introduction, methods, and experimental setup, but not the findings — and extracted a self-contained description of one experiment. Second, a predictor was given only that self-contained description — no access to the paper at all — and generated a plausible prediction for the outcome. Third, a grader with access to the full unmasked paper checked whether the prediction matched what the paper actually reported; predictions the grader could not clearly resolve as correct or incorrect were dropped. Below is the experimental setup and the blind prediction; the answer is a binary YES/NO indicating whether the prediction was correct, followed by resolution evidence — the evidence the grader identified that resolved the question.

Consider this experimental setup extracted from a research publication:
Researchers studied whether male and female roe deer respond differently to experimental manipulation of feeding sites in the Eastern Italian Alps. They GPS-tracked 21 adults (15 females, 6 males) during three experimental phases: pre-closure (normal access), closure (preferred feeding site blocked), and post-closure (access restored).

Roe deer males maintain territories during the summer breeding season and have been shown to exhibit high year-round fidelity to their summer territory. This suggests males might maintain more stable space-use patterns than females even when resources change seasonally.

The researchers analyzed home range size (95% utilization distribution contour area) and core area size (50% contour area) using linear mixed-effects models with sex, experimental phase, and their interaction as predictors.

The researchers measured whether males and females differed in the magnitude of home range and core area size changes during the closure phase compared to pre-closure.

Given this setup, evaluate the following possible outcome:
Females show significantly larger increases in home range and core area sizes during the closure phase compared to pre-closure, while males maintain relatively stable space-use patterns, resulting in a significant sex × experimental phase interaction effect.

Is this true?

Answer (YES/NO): NO